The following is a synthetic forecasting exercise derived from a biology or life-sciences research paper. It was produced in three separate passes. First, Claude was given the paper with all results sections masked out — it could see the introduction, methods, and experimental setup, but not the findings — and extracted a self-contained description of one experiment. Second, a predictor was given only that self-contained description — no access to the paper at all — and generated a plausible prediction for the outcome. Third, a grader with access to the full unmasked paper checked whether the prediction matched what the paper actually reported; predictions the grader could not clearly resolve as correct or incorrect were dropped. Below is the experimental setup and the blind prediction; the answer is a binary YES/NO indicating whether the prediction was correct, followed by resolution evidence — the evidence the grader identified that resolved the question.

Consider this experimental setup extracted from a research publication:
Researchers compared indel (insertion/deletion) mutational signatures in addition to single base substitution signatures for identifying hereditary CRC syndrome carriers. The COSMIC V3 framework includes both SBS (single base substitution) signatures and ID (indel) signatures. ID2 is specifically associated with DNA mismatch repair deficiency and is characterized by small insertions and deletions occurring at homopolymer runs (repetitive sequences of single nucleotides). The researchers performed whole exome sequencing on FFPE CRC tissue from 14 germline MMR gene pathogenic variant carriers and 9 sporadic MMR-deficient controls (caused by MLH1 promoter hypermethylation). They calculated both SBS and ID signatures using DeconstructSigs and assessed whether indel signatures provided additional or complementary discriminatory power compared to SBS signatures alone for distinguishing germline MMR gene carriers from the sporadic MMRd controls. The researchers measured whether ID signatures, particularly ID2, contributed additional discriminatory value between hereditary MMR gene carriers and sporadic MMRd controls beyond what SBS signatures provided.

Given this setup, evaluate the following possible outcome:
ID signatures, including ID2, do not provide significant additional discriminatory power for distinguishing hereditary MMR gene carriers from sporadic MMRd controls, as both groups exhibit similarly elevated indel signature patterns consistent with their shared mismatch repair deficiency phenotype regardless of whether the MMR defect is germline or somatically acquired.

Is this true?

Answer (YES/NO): YES